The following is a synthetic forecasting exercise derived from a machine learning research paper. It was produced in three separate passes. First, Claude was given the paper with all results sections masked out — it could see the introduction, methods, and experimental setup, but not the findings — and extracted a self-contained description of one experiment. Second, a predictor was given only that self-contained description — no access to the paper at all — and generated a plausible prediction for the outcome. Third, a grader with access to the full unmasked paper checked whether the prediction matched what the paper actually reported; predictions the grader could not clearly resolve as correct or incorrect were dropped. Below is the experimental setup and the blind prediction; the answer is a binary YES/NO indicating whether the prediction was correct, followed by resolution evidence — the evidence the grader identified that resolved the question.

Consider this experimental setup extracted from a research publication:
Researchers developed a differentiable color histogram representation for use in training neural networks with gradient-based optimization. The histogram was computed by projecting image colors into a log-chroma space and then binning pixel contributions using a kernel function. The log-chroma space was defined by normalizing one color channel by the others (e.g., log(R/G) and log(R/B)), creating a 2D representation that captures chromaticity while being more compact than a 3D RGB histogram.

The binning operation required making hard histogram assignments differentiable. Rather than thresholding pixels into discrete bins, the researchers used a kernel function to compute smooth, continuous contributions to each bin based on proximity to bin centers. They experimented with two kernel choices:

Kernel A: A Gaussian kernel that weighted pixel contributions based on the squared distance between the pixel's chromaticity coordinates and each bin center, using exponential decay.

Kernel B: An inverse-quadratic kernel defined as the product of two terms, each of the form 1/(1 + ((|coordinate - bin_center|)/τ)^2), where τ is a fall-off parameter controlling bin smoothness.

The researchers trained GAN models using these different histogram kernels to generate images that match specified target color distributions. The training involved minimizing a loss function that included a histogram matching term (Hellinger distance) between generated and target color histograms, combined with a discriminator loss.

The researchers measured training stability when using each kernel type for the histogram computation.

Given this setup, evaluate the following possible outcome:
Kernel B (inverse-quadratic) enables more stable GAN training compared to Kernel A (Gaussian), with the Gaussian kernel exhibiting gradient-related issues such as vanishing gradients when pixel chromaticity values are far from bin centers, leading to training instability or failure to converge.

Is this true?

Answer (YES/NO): NO